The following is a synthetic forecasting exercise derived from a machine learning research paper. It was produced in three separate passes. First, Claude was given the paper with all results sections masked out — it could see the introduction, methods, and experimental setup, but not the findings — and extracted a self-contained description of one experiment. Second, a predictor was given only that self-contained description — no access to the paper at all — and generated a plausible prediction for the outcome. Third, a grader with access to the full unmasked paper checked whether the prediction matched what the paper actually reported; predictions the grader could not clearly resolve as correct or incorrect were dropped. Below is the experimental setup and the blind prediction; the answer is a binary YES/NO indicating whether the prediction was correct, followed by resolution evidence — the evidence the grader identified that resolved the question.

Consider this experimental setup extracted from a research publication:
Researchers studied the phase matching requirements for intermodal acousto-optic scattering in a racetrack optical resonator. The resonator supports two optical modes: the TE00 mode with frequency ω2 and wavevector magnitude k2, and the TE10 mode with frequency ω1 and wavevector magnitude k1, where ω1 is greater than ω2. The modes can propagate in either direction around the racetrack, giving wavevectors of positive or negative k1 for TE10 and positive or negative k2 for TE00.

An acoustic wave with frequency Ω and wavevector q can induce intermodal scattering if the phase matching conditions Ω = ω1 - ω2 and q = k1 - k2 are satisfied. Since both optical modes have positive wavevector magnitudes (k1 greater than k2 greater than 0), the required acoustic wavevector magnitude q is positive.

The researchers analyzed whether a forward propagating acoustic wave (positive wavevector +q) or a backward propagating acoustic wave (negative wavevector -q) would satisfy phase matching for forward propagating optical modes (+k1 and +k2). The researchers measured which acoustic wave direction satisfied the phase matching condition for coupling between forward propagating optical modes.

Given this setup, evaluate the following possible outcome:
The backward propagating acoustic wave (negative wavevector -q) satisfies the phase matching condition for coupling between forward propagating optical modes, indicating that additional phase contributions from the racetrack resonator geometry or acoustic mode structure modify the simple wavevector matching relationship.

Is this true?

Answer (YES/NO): NO